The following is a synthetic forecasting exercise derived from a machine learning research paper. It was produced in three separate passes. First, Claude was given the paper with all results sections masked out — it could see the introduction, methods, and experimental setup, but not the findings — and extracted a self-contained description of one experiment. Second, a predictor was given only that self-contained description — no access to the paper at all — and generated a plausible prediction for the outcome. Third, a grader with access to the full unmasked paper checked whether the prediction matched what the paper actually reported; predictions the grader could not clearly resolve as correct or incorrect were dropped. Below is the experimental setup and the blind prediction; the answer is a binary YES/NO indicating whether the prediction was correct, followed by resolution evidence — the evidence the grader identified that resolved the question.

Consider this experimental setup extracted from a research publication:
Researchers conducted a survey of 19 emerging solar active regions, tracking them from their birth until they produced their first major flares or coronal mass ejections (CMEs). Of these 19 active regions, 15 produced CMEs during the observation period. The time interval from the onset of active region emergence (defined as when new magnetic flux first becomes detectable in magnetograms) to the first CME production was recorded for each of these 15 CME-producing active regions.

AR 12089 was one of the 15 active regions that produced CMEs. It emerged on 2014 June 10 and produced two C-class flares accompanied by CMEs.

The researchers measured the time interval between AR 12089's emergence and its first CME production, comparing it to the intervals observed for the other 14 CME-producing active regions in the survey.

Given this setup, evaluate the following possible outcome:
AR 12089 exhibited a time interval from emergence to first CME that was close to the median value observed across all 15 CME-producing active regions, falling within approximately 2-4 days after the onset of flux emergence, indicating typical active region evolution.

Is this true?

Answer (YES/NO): NO